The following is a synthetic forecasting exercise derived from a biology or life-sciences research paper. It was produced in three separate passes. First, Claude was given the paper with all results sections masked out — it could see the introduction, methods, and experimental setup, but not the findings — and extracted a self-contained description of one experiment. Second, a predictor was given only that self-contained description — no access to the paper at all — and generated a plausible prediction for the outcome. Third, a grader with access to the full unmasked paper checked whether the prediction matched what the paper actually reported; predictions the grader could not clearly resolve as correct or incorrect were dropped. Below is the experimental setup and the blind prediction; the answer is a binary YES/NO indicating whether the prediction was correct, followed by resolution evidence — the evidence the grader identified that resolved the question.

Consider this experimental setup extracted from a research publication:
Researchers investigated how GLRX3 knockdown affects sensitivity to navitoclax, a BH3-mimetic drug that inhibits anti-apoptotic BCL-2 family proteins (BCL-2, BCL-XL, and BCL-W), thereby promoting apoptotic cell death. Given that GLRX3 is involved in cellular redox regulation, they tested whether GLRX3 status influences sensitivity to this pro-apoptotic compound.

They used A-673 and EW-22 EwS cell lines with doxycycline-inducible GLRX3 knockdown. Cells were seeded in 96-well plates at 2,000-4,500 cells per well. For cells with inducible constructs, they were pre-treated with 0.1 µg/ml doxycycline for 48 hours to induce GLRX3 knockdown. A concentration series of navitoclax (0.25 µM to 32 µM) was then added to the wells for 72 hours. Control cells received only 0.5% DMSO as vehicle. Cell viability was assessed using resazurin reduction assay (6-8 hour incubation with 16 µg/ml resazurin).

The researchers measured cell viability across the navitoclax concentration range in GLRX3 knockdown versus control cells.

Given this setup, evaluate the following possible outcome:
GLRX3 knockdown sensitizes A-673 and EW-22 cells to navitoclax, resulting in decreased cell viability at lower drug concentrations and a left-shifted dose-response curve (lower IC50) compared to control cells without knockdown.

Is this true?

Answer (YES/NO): YES